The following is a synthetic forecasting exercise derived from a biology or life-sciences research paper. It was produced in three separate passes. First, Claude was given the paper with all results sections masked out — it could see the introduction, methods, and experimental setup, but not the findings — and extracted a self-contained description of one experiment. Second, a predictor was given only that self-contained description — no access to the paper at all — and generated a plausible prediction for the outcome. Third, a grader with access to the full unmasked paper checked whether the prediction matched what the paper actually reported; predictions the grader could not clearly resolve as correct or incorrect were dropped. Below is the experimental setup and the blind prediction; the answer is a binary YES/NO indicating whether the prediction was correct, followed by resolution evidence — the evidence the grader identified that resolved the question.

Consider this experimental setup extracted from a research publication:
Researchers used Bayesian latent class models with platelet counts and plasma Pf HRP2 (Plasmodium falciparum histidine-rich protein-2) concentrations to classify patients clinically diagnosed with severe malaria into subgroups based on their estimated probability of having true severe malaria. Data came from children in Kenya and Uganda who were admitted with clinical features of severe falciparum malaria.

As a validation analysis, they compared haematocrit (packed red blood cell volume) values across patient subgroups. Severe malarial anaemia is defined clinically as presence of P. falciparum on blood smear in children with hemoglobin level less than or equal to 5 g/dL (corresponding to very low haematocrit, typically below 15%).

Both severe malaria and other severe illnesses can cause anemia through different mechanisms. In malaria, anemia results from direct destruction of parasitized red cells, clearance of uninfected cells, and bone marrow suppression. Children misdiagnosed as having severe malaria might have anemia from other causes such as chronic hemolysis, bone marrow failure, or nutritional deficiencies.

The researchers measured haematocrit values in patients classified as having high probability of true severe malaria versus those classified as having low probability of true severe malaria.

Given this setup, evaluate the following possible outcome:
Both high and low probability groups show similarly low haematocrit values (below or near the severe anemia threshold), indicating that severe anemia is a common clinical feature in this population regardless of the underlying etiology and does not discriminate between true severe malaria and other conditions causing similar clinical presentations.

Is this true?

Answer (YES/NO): NO